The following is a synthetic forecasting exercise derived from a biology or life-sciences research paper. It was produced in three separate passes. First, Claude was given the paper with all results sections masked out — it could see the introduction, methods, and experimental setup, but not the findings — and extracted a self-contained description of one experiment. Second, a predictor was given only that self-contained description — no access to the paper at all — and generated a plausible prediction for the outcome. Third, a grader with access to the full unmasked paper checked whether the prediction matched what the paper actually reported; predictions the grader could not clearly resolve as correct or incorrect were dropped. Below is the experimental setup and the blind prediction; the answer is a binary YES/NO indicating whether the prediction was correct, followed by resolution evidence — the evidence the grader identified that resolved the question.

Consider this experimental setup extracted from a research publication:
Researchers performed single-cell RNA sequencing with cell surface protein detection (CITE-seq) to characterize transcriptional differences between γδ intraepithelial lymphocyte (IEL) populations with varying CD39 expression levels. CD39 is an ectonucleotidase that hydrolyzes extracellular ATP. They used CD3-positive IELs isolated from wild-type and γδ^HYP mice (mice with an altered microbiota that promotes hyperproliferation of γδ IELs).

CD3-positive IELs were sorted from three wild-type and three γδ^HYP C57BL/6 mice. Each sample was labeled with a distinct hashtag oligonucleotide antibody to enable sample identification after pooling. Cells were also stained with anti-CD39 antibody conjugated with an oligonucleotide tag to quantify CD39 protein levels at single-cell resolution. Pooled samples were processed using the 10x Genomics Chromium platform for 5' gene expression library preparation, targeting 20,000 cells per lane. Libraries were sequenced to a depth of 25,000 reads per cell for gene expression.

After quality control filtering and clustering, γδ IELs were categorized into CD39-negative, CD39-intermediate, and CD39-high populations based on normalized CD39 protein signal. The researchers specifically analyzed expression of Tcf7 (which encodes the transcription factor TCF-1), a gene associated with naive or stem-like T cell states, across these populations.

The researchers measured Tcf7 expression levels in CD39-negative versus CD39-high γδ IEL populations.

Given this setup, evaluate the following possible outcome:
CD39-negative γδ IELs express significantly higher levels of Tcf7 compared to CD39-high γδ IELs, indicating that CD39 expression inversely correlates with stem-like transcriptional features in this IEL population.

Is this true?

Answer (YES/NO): YES